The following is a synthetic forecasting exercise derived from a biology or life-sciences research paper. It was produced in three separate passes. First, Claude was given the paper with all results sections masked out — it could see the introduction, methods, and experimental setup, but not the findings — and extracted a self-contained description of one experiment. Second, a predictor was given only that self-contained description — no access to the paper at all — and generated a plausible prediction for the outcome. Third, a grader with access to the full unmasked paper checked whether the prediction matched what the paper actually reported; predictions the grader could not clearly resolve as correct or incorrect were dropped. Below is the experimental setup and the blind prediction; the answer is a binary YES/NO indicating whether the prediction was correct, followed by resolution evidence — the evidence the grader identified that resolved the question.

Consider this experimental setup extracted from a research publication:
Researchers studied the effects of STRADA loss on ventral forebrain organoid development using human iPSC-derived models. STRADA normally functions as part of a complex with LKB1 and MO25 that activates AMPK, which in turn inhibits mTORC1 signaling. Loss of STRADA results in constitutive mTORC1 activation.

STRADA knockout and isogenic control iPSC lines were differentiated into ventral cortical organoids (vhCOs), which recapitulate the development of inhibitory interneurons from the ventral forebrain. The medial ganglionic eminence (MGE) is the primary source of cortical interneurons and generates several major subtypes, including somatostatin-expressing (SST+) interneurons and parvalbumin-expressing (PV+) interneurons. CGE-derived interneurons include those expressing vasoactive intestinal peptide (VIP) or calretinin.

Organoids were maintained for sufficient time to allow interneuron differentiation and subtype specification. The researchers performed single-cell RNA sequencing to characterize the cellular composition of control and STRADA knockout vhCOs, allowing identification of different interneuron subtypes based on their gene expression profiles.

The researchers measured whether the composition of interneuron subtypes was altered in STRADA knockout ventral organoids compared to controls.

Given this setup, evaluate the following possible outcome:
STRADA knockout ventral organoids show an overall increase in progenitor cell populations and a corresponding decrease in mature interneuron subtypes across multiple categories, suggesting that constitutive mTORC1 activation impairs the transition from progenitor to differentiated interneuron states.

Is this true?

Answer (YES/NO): NO